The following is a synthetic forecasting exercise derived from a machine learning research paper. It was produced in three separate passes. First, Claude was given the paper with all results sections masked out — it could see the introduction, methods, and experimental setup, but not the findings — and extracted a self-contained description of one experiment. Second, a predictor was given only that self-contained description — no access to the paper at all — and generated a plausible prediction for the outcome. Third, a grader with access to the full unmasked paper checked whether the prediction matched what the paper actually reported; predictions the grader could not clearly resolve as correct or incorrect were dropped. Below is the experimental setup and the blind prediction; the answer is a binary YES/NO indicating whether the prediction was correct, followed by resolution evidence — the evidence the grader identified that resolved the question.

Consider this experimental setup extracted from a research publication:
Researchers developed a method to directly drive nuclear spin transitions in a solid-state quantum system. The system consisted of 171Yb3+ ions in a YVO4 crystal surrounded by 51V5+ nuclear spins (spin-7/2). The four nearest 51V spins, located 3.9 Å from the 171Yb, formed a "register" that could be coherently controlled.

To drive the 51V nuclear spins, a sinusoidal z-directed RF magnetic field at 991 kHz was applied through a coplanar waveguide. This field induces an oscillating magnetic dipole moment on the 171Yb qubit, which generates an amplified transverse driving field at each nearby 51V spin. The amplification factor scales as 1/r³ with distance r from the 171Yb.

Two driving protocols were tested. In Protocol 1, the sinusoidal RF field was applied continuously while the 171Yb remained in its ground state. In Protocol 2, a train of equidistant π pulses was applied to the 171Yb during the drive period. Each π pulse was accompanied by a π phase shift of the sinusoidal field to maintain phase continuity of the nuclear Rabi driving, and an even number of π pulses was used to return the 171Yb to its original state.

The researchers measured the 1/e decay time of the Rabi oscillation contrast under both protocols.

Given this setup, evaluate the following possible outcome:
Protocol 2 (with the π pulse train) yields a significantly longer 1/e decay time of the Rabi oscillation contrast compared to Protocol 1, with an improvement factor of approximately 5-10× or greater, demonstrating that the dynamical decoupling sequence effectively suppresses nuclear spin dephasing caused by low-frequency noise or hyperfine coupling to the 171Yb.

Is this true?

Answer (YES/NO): NO